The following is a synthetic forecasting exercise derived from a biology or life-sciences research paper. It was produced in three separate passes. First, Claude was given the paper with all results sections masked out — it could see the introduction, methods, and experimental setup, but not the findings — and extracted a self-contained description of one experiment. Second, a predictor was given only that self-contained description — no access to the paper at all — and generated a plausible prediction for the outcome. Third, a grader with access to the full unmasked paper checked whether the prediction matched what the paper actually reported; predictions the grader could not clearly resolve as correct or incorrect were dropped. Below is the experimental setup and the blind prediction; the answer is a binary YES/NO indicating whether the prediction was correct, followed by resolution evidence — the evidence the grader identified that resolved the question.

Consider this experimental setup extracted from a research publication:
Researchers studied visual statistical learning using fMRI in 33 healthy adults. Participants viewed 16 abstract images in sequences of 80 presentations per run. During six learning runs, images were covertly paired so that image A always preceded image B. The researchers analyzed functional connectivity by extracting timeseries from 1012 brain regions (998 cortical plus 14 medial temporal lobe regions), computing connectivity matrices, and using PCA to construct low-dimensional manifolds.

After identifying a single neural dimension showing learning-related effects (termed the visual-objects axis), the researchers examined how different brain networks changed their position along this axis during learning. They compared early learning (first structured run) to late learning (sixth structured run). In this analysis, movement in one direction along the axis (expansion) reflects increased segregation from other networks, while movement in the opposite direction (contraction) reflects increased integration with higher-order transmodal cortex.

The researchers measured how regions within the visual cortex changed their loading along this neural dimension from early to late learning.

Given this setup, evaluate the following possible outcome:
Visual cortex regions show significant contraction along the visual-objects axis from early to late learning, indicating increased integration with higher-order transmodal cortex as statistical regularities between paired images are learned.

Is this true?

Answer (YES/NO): NO